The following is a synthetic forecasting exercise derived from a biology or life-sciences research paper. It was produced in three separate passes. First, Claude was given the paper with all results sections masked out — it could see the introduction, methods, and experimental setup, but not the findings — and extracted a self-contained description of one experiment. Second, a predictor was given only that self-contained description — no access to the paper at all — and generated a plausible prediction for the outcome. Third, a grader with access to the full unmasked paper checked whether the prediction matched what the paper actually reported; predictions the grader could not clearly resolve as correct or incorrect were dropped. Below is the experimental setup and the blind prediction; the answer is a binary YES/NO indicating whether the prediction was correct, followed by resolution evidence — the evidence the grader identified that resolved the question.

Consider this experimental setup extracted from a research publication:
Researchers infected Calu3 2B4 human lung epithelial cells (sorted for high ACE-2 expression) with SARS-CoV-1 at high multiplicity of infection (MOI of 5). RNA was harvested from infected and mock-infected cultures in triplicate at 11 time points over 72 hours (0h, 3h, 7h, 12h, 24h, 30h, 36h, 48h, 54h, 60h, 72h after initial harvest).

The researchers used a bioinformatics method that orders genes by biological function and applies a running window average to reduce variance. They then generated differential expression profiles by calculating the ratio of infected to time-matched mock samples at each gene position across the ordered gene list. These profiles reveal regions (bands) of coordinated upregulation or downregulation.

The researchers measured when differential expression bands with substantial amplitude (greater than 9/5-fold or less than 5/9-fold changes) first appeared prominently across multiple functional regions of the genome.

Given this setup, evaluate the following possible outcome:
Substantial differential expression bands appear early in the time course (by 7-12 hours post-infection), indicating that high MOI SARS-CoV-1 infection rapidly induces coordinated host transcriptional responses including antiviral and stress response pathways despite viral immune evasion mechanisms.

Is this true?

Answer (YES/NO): NO